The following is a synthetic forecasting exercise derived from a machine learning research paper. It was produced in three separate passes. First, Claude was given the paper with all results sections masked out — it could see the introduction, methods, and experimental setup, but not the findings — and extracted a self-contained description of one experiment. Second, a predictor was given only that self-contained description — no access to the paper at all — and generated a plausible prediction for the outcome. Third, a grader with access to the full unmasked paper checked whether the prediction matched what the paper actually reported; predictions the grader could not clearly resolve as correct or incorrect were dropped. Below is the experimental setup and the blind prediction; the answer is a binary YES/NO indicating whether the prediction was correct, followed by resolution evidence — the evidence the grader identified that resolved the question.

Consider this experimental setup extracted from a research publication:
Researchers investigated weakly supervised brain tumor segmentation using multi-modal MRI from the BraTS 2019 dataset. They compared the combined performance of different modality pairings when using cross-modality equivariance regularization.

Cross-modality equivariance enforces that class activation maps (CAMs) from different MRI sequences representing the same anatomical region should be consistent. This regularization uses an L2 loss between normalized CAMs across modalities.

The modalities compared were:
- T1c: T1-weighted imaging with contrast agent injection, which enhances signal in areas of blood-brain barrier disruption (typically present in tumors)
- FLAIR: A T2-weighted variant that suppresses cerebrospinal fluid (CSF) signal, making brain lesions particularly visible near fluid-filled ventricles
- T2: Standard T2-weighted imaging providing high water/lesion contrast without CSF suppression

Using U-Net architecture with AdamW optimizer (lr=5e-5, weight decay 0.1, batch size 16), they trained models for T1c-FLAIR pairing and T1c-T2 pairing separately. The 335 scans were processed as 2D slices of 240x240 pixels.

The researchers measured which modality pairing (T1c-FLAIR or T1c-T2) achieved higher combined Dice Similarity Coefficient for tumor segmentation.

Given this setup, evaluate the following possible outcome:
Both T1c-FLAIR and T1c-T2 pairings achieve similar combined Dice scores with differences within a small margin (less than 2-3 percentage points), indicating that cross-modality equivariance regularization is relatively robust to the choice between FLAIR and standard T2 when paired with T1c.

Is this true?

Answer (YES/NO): YES